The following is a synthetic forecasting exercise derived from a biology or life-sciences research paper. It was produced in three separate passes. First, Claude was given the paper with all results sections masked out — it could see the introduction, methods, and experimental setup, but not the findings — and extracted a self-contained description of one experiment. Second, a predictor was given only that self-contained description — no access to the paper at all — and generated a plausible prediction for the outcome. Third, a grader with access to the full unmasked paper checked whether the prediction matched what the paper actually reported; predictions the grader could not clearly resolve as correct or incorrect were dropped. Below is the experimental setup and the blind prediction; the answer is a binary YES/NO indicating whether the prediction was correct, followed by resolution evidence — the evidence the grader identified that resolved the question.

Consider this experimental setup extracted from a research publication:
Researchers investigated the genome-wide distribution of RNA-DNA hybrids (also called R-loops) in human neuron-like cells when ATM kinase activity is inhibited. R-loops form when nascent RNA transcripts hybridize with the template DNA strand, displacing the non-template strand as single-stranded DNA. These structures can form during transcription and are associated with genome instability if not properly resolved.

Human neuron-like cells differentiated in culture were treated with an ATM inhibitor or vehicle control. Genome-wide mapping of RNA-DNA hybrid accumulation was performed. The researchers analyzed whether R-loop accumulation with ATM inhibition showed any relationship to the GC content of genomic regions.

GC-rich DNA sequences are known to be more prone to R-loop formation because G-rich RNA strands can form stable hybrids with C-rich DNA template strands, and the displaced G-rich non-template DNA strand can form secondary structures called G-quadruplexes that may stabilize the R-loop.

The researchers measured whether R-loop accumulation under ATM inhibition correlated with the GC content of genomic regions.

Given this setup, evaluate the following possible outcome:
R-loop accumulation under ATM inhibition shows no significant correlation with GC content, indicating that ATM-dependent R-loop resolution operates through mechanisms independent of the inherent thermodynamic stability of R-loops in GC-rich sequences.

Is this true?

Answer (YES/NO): NO